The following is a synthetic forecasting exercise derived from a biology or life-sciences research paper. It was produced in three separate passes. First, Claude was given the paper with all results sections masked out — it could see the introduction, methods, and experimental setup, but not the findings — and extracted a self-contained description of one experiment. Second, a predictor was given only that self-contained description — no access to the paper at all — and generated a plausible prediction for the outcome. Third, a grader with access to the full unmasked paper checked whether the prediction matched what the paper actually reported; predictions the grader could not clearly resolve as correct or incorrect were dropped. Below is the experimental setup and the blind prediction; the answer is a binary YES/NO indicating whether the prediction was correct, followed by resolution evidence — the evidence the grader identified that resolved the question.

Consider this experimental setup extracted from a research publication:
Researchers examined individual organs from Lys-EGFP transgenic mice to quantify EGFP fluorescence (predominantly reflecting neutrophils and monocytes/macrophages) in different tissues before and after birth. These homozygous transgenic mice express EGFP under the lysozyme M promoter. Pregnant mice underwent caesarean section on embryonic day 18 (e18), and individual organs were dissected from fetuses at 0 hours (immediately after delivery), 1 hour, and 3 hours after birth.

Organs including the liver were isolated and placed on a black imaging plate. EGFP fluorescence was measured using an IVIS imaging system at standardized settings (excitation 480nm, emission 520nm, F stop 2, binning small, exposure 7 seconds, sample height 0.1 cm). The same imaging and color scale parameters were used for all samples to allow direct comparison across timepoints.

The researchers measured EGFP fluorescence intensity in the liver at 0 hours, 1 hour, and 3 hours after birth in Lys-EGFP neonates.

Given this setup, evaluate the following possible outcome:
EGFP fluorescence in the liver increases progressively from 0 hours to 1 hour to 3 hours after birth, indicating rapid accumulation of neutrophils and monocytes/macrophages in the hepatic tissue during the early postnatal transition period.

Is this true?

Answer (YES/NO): NO